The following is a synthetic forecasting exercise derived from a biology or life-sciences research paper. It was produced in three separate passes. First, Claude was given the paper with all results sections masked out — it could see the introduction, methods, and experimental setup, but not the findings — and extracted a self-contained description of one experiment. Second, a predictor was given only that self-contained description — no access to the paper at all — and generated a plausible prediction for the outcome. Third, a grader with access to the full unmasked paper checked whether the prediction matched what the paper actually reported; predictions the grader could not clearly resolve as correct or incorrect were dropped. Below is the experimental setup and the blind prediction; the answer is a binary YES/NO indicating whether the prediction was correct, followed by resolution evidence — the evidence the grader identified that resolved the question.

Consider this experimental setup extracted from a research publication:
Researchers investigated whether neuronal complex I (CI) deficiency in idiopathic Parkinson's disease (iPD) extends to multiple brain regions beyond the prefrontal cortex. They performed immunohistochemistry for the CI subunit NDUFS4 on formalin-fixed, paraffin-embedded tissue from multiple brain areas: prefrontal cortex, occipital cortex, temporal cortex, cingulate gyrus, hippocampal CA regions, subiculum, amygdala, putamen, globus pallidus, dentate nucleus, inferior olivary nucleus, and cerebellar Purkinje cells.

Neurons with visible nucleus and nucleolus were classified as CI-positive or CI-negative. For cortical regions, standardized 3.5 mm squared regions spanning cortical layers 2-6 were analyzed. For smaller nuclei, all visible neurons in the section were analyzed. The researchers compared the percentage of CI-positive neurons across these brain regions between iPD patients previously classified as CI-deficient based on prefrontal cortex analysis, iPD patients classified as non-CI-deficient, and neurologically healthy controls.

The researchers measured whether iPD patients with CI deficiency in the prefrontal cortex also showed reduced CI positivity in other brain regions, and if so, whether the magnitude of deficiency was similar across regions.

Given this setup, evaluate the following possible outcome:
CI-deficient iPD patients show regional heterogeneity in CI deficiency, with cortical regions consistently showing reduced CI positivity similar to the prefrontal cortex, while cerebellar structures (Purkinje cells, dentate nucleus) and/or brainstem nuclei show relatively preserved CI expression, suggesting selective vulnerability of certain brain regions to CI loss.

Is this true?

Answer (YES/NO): NO